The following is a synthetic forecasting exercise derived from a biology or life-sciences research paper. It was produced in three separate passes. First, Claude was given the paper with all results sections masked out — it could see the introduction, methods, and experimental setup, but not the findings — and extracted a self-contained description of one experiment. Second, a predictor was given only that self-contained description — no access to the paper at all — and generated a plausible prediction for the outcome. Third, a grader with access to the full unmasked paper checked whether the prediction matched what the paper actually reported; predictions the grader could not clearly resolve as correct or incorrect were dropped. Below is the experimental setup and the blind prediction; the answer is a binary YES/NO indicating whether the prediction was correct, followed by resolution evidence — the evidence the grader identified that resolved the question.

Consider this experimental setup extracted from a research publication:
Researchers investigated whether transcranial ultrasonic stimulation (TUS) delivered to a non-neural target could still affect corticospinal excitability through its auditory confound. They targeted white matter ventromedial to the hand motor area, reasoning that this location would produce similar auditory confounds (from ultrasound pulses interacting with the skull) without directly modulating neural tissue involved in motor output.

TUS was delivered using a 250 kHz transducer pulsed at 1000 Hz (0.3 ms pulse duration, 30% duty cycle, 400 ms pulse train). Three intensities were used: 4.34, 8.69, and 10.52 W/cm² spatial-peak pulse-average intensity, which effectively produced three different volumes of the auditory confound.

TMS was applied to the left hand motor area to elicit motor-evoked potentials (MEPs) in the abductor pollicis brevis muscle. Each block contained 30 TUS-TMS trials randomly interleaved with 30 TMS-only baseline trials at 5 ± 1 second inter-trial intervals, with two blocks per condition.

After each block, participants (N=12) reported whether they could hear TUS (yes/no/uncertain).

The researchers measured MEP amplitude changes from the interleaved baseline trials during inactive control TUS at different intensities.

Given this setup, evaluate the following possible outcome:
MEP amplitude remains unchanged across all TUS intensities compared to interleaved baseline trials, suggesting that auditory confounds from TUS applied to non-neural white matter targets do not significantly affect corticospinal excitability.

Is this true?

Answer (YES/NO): NO